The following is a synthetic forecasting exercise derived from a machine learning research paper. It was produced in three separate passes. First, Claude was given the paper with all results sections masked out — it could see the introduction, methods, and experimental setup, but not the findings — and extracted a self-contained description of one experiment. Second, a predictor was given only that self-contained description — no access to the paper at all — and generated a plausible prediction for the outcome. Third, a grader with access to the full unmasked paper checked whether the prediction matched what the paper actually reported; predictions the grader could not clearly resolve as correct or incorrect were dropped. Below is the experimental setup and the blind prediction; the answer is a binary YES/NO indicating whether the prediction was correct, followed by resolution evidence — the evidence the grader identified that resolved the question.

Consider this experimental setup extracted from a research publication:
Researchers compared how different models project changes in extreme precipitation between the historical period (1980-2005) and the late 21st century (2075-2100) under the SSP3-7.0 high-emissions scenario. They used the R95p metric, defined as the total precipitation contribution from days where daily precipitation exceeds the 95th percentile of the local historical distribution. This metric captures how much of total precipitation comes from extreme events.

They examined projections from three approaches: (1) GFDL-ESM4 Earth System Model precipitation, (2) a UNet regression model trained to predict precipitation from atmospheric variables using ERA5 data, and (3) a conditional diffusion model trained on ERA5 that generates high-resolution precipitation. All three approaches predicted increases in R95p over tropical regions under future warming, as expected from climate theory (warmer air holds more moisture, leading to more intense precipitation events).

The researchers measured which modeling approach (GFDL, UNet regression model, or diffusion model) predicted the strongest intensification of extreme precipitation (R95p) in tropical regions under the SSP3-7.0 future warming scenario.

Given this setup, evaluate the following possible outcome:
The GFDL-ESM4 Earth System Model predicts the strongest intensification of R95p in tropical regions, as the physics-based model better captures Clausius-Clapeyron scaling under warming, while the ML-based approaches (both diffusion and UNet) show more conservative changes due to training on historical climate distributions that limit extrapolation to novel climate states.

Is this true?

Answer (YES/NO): NO